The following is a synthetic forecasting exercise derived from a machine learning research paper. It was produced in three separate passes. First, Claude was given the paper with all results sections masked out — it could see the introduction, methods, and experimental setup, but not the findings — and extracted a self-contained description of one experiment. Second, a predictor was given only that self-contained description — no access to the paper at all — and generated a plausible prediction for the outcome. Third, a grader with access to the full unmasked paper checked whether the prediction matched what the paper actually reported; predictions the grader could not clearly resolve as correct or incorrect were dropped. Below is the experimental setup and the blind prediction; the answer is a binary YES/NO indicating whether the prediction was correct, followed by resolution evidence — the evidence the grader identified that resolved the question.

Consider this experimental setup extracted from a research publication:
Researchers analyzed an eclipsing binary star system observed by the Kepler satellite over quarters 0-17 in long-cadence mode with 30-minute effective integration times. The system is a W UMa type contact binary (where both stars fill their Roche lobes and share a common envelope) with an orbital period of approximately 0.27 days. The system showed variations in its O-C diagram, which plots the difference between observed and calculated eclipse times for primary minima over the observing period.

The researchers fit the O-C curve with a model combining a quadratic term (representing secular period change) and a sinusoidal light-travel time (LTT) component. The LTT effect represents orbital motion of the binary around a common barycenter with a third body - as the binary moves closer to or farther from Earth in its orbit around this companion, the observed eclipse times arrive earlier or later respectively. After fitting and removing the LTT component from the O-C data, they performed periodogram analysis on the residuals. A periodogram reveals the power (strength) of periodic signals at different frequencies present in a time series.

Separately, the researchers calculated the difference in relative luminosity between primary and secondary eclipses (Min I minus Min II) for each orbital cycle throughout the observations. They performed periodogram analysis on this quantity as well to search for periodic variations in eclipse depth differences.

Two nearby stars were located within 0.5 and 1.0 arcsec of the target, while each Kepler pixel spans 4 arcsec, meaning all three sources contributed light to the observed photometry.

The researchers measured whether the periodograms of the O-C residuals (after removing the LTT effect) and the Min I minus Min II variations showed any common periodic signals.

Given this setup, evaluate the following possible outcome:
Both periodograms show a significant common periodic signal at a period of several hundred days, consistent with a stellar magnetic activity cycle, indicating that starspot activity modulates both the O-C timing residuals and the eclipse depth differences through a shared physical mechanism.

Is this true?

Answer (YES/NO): NO